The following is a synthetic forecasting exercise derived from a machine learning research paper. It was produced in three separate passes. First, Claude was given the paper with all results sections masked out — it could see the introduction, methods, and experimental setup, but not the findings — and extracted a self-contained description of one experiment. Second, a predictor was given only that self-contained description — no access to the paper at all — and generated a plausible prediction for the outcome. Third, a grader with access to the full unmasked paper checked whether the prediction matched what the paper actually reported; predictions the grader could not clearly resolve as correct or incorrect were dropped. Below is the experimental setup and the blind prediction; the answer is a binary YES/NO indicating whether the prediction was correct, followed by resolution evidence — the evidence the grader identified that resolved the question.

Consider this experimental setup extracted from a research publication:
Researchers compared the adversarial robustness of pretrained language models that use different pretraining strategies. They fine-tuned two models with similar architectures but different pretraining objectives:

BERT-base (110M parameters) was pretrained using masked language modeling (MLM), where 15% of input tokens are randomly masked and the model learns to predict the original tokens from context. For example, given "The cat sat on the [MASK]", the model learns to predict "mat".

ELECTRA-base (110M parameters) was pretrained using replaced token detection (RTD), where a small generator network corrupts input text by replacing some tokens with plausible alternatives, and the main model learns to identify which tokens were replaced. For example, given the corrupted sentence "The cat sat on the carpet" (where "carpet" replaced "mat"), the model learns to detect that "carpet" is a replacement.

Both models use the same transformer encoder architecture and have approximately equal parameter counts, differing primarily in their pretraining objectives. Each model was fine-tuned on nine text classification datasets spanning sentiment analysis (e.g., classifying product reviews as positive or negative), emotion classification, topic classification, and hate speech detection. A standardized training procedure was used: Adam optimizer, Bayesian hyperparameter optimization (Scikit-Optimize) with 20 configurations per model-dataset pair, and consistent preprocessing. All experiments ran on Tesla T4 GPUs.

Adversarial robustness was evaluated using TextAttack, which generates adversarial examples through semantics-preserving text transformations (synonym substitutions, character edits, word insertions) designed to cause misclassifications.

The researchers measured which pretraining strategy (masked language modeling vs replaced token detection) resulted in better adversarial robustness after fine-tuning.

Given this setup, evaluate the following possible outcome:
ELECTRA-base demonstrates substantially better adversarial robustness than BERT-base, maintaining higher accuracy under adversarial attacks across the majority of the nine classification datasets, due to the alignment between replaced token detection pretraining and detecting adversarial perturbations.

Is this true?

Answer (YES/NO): NO